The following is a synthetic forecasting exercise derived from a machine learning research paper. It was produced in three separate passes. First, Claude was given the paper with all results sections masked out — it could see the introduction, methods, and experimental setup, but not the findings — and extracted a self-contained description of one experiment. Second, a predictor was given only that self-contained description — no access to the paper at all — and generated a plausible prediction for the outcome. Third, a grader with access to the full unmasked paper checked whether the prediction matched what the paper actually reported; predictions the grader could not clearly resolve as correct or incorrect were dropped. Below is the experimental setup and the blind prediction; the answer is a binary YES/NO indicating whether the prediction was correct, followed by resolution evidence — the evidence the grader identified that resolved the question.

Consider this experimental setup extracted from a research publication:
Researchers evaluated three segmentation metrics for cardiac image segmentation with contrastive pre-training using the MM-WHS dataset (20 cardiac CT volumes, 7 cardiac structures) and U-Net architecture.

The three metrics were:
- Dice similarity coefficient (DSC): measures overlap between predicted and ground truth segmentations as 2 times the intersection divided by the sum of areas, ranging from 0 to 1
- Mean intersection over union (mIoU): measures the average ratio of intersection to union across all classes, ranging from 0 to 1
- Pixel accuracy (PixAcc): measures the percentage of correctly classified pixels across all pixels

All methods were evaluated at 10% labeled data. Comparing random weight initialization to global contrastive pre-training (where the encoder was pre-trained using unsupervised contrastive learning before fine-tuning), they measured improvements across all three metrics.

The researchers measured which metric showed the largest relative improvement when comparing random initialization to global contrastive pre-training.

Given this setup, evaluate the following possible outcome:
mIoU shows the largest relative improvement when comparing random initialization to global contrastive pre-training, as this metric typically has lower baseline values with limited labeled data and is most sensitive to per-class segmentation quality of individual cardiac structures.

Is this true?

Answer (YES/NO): YES